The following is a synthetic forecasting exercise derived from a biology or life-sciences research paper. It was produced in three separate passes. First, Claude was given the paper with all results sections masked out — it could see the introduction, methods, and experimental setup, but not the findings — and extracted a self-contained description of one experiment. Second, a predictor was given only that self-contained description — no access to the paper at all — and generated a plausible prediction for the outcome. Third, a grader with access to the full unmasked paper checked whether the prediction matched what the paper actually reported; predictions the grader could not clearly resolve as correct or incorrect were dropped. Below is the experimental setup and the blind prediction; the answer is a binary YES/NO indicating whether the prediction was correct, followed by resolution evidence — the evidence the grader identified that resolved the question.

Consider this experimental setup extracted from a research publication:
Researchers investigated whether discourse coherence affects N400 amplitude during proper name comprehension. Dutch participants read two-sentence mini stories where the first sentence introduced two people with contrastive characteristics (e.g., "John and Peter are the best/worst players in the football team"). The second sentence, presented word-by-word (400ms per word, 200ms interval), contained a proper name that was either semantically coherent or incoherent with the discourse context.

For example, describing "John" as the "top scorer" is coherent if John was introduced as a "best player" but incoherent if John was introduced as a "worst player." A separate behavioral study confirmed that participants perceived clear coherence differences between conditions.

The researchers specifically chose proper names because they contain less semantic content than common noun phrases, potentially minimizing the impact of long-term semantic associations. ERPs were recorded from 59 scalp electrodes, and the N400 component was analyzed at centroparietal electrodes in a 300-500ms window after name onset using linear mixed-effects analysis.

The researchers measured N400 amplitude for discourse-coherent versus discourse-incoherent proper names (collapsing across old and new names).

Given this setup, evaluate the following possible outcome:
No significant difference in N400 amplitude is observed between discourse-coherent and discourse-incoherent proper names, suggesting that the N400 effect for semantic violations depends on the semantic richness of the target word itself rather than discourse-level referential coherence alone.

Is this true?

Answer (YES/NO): YES